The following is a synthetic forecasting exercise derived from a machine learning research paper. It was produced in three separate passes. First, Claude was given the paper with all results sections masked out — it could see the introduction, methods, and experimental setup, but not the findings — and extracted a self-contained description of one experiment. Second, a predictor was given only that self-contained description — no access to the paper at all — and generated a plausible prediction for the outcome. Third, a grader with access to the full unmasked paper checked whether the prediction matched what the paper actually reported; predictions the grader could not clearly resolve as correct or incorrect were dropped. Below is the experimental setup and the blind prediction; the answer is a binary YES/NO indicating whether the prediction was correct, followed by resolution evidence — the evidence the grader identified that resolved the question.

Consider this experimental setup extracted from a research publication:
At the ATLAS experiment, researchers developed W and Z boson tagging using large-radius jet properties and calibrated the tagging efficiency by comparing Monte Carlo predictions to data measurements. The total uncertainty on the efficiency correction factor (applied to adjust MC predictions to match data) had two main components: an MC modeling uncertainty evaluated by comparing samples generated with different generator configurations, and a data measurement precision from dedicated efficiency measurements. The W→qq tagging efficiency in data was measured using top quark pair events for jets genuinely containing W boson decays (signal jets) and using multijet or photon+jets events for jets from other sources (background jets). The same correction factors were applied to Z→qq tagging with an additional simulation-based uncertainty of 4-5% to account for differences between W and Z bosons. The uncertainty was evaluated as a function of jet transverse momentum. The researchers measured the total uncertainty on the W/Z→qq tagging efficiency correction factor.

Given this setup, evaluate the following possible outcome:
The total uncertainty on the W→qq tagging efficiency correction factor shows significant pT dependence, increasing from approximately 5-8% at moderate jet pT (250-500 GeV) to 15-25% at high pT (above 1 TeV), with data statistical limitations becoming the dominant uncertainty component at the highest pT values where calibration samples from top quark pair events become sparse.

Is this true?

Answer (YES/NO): NO